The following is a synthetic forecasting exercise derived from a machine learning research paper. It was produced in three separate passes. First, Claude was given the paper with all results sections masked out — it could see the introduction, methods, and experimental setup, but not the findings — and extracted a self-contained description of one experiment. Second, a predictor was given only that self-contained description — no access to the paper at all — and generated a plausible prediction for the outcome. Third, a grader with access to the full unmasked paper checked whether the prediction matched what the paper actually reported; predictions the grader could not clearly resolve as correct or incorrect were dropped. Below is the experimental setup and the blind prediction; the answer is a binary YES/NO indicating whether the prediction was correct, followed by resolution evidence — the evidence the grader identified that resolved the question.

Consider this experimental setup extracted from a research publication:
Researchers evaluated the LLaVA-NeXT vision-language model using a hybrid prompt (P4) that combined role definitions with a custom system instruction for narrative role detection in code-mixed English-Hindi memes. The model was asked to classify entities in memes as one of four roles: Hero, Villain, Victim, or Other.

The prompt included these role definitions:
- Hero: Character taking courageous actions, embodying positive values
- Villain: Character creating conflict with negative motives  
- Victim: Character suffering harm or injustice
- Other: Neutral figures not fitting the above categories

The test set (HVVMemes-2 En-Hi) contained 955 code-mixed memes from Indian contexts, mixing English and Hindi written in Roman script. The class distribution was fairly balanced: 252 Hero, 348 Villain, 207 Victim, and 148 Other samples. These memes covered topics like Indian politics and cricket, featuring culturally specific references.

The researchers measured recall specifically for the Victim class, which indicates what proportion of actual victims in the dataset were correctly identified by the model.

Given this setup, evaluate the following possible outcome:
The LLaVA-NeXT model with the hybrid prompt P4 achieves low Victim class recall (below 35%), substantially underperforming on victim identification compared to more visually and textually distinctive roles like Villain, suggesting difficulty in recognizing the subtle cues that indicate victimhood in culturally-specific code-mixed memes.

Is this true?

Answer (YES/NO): YES